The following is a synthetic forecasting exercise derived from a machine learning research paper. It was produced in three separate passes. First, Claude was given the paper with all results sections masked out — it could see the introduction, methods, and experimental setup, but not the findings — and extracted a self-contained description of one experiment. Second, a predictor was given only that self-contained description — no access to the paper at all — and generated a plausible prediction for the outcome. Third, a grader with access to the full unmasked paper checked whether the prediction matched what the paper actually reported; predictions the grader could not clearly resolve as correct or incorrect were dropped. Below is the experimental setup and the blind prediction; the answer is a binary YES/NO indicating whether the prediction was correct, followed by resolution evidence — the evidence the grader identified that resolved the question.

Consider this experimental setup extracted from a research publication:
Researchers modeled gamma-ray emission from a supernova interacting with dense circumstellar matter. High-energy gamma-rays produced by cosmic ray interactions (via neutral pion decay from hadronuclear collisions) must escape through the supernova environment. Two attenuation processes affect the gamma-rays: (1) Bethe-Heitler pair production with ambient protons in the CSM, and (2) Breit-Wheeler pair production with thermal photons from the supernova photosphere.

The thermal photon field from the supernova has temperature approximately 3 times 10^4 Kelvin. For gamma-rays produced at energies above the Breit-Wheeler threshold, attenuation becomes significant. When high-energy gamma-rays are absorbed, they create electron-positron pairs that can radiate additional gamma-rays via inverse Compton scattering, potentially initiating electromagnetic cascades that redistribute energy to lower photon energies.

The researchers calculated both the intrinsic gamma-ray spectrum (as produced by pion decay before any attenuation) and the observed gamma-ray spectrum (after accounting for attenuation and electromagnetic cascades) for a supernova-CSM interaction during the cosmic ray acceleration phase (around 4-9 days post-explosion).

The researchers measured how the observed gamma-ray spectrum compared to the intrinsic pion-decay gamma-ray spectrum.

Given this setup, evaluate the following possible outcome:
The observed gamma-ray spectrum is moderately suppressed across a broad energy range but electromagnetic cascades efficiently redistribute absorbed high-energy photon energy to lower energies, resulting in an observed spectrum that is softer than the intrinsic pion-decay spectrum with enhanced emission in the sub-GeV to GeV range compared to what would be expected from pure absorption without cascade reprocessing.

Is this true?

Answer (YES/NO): NO